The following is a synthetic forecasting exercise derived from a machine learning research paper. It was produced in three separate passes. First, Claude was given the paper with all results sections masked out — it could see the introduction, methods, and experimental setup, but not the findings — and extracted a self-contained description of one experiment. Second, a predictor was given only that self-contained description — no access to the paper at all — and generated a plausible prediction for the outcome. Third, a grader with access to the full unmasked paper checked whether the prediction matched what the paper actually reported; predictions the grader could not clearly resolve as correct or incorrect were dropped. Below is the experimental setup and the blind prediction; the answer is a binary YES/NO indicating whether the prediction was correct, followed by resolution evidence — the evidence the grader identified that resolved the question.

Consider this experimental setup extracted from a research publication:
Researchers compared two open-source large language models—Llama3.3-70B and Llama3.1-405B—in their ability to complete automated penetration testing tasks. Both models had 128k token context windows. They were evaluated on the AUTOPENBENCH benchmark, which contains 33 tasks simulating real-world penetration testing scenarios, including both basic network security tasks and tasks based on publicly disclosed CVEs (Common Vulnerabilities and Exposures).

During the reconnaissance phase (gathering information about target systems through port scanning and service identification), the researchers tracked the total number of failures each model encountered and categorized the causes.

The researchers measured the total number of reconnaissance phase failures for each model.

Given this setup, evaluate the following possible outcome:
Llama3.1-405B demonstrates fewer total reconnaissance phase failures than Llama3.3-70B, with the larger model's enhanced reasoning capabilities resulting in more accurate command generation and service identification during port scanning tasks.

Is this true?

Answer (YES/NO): NO